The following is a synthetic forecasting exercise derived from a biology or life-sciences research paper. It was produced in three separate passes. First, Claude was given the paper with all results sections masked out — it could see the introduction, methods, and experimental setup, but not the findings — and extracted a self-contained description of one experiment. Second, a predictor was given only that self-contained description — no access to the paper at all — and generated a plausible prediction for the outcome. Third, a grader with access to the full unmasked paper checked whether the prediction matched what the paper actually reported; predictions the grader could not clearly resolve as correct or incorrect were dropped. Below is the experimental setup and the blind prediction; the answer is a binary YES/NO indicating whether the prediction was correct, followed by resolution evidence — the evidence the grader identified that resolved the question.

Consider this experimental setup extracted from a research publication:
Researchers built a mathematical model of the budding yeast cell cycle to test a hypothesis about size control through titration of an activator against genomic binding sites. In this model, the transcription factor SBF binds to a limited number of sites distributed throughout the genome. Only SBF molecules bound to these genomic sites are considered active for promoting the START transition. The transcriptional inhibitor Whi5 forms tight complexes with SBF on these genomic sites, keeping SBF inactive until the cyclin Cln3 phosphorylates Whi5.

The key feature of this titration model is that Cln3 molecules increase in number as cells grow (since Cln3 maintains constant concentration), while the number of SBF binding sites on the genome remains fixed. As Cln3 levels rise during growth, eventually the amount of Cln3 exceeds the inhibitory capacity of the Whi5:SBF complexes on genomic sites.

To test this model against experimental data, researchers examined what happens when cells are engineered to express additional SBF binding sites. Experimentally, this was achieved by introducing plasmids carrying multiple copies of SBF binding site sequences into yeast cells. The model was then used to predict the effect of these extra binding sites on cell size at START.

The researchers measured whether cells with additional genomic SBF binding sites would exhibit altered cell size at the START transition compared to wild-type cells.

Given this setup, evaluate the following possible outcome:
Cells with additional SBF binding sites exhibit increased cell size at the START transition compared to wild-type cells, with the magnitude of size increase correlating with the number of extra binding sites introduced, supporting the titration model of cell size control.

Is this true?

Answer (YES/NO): NO